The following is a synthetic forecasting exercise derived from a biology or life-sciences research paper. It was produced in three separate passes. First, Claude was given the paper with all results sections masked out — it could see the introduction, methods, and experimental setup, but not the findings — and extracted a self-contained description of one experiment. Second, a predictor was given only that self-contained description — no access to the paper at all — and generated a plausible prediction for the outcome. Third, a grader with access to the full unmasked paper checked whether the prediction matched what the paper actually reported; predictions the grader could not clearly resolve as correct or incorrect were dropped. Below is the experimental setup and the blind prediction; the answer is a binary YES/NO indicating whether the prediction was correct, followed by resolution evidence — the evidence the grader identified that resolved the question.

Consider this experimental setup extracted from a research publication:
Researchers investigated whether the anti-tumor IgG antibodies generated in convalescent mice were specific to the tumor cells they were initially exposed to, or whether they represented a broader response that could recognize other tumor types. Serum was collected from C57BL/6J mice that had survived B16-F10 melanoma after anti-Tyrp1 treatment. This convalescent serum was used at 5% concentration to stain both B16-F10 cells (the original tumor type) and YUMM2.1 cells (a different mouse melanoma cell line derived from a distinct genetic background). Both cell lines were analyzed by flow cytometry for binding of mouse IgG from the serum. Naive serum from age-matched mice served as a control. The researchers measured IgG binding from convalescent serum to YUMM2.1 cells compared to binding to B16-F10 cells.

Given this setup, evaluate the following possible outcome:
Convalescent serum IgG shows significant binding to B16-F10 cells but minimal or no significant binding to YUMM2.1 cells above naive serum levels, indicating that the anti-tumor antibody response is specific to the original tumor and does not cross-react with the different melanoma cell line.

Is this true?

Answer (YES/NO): YES